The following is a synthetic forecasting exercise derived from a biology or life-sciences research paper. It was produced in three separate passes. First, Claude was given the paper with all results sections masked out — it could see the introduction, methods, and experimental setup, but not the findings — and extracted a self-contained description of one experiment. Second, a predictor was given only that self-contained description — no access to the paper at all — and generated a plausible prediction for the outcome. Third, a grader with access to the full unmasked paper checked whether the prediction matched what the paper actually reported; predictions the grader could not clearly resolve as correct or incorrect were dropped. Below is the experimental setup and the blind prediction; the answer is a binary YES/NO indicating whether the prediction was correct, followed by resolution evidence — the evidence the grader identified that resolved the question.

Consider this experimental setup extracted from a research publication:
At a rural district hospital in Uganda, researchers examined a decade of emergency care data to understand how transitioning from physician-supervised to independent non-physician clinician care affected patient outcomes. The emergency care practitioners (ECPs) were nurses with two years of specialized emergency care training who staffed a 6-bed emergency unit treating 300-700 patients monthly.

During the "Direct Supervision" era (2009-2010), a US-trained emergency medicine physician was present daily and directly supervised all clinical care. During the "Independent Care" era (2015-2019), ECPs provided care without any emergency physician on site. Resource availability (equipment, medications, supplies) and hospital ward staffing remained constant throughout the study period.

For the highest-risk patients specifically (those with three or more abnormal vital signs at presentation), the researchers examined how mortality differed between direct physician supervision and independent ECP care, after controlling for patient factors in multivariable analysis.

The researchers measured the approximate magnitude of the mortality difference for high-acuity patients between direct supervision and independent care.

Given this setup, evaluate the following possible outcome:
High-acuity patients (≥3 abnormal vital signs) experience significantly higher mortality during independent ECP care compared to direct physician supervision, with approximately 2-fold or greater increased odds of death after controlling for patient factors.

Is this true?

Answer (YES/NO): YES